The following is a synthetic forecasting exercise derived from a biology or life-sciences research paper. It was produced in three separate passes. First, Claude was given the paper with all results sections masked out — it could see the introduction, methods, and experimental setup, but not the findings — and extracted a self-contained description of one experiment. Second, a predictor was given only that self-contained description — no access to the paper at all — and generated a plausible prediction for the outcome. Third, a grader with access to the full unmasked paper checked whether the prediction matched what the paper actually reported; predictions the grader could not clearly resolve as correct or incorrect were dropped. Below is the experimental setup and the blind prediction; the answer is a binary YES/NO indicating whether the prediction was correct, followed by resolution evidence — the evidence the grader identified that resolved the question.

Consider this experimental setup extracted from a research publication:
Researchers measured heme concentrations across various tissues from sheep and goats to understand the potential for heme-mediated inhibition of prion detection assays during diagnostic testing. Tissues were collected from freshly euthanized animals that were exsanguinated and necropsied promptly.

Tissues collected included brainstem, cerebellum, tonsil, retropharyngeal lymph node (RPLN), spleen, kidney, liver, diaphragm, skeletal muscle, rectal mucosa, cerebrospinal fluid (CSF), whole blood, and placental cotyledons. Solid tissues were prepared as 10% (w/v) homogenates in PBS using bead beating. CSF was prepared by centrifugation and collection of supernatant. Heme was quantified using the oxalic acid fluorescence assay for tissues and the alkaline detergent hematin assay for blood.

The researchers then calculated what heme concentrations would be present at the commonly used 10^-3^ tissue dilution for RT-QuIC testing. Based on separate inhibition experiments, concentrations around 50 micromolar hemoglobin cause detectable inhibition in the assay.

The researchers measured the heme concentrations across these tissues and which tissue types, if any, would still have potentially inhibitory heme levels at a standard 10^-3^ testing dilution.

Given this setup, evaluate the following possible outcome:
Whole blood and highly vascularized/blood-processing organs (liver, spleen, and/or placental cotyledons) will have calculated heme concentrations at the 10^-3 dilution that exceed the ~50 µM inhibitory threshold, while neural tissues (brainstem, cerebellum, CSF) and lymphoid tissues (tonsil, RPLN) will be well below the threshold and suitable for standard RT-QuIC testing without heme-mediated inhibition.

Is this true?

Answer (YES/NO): NO